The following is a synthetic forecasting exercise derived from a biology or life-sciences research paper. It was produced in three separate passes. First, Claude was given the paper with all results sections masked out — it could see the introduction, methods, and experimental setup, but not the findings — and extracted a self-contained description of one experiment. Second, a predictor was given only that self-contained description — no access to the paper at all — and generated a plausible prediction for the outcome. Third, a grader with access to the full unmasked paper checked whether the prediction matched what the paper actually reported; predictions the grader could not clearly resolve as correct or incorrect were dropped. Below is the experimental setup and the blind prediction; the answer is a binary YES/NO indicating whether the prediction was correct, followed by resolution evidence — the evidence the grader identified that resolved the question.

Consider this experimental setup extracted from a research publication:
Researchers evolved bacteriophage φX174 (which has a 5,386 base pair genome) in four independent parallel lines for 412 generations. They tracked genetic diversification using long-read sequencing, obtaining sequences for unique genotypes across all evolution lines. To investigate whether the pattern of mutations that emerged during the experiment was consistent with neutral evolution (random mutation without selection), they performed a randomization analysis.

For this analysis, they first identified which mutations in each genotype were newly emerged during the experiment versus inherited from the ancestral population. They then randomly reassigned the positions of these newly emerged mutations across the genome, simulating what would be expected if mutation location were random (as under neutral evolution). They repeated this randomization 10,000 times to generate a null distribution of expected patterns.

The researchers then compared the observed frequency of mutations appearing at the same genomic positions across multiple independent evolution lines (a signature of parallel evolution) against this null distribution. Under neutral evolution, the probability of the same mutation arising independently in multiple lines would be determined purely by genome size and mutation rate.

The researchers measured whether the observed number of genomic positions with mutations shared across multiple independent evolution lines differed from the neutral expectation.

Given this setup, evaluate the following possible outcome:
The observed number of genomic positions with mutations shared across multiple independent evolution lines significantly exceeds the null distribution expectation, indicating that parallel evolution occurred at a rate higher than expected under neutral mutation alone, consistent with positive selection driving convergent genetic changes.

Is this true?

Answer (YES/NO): YES